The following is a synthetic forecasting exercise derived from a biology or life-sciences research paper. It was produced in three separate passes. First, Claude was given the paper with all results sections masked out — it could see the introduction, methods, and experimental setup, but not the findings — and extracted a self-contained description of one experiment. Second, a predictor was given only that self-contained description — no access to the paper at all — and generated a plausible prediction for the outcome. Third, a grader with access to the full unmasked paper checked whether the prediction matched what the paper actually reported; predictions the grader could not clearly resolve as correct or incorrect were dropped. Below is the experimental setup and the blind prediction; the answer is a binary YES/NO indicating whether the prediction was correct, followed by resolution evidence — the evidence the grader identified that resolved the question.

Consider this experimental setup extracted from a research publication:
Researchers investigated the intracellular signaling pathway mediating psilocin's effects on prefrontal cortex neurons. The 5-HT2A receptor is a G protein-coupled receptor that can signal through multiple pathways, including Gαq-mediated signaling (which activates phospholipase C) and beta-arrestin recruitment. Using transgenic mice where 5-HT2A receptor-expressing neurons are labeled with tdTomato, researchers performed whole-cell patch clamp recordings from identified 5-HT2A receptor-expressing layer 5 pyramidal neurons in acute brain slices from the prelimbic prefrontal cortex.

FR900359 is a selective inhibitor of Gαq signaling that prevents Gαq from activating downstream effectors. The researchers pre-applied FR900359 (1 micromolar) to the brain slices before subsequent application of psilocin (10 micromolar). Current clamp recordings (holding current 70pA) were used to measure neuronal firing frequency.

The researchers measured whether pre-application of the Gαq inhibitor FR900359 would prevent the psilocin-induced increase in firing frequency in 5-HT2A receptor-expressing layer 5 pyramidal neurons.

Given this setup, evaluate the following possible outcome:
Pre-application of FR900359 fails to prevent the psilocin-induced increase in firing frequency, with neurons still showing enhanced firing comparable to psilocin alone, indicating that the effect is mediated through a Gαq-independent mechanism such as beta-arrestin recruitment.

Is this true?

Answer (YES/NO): NO